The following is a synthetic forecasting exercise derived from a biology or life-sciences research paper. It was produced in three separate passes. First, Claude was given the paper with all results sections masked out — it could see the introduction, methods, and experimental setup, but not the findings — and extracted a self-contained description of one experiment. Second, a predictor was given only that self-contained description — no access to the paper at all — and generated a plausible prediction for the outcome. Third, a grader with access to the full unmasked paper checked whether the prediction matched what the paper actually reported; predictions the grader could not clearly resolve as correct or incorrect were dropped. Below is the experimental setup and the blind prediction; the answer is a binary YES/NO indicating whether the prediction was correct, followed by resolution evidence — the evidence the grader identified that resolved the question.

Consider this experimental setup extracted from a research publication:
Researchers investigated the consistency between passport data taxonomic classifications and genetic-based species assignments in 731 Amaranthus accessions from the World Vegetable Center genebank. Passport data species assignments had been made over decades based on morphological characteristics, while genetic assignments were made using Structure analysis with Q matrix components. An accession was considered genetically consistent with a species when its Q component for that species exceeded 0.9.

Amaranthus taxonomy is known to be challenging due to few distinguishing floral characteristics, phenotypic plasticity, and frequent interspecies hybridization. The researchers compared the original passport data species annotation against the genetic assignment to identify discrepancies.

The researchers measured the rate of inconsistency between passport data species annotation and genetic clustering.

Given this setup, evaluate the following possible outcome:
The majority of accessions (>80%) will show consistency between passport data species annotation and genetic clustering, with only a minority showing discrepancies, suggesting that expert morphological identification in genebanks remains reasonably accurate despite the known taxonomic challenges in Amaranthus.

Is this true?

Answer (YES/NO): NO